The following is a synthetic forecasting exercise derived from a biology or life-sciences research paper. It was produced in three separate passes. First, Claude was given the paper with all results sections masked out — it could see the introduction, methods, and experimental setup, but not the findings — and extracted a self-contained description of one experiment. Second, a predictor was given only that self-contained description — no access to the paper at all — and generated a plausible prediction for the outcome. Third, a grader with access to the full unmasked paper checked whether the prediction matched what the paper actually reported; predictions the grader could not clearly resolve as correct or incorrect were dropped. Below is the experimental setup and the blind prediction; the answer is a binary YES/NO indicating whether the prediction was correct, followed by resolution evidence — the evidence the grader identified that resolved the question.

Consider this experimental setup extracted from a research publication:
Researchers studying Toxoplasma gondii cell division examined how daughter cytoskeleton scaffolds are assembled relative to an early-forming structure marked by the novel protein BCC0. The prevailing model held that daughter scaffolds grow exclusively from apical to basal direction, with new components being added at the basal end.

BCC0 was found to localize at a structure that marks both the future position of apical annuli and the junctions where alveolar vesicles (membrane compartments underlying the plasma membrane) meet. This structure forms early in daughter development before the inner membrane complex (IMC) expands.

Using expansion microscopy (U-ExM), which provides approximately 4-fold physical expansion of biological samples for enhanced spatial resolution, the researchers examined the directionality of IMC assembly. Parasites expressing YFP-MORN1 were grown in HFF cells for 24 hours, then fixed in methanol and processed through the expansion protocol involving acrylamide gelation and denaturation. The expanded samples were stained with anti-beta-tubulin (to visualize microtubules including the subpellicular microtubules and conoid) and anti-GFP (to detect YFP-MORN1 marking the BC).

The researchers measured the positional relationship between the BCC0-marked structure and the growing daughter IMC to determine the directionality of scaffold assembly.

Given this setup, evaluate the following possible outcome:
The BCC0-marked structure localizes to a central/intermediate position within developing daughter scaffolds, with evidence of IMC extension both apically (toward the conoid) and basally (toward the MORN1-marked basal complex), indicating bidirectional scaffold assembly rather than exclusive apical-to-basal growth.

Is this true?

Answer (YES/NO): YES